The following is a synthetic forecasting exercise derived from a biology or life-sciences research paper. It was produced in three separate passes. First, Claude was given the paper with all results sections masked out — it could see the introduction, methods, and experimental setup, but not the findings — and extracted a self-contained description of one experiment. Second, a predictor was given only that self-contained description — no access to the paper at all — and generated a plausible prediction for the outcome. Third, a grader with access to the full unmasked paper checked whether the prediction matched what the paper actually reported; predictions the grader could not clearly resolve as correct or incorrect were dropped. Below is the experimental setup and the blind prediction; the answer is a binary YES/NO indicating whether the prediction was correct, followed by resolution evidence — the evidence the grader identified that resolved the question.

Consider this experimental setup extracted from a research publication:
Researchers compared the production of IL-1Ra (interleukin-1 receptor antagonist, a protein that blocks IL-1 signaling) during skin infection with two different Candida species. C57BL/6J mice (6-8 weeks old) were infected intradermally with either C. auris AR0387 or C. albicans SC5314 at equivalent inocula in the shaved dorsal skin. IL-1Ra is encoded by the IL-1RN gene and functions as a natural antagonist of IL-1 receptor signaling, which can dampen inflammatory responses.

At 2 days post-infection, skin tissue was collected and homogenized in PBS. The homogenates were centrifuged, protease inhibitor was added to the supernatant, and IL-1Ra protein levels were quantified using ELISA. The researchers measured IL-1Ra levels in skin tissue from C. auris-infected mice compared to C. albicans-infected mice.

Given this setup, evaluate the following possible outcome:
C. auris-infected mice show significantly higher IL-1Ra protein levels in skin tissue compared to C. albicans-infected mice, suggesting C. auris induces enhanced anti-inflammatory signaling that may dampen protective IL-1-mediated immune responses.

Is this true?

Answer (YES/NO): YES